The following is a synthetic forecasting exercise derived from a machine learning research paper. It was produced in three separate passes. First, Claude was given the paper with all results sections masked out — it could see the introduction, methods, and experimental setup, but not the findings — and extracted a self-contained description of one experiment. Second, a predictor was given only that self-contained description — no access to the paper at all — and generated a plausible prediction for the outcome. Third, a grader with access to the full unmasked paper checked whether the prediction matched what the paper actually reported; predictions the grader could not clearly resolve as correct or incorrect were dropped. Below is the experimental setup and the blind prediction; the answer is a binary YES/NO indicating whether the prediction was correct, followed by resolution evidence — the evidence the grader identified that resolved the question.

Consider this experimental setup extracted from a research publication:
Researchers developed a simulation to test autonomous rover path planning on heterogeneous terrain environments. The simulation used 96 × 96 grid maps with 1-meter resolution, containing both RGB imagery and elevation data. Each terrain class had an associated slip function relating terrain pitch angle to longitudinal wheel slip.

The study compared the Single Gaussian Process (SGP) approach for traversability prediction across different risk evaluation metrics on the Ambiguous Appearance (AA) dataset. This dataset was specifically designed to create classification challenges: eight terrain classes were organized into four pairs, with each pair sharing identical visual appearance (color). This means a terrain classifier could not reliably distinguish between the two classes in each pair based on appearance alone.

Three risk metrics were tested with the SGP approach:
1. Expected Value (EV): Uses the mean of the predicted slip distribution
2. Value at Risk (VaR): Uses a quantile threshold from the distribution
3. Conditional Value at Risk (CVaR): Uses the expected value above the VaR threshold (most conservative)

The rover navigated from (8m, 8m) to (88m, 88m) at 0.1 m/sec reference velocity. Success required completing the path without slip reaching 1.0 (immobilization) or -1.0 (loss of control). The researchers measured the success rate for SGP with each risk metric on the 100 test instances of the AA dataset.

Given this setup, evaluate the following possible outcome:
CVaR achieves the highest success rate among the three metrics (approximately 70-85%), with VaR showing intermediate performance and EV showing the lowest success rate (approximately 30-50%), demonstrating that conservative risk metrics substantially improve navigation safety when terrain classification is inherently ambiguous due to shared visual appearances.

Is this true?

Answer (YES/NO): NO